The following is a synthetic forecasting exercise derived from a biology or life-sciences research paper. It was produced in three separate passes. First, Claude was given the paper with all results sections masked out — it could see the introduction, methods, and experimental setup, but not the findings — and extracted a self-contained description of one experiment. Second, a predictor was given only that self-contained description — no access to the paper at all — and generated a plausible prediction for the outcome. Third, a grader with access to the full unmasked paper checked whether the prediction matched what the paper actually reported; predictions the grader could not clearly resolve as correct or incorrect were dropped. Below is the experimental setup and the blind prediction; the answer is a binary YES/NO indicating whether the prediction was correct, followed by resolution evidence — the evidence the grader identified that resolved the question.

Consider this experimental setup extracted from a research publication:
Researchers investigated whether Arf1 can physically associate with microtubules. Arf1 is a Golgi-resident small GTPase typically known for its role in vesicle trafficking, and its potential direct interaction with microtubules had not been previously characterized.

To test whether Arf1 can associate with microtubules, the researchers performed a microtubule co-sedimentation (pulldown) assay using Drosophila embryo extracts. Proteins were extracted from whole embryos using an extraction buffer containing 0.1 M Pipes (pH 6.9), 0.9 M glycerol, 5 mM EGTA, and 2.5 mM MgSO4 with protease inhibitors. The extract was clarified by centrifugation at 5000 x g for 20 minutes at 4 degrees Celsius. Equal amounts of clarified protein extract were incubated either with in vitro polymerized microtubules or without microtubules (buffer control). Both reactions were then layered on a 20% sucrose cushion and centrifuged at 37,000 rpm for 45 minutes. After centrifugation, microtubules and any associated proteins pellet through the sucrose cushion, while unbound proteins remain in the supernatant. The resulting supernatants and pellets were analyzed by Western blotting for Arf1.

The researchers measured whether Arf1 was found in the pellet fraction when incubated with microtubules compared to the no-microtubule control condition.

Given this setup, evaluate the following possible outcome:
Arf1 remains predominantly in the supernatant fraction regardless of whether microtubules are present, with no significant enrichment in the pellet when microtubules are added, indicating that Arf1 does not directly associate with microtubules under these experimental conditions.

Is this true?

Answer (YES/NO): NO